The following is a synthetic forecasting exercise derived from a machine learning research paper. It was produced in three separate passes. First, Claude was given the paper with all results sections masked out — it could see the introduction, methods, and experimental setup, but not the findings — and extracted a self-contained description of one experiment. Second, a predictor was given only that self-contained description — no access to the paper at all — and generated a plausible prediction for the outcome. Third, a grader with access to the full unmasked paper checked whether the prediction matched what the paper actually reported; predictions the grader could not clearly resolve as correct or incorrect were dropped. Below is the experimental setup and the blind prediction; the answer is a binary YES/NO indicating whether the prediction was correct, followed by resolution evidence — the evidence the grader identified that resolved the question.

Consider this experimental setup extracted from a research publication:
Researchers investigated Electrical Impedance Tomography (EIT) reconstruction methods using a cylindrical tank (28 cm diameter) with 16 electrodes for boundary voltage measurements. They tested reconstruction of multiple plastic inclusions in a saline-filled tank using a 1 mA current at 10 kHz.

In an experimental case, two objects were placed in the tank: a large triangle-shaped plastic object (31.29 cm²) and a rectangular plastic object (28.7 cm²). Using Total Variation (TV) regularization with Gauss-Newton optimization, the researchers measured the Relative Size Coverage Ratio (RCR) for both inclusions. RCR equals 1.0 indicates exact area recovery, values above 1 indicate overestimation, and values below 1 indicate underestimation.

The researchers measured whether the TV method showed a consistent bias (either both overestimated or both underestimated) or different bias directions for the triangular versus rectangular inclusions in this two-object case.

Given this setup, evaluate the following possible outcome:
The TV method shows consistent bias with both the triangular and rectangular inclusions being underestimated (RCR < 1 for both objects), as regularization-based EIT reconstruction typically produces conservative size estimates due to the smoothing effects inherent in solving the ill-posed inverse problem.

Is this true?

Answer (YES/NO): NO